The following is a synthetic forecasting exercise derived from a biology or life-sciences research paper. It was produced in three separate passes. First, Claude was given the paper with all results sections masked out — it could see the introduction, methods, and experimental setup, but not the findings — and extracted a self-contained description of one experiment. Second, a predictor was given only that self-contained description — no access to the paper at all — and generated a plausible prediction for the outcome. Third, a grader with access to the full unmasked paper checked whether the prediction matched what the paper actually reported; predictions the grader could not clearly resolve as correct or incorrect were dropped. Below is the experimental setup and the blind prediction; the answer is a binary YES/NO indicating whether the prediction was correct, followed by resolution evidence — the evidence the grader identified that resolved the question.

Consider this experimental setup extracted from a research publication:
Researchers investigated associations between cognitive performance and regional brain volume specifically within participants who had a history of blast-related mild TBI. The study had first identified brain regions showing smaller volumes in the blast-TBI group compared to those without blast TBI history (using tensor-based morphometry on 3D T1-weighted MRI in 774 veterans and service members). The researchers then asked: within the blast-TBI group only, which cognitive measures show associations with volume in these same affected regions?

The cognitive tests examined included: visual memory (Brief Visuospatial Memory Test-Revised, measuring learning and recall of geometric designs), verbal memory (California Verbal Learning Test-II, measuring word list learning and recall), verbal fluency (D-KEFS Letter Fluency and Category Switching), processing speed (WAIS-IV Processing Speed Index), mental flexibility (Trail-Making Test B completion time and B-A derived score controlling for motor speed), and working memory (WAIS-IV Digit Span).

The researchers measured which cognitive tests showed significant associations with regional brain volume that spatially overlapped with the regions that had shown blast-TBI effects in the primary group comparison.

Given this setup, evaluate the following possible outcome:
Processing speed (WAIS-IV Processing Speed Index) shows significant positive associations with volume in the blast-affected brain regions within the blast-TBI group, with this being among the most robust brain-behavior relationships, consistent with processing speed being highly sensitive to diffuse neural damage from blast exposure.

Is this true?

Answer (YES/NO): NO